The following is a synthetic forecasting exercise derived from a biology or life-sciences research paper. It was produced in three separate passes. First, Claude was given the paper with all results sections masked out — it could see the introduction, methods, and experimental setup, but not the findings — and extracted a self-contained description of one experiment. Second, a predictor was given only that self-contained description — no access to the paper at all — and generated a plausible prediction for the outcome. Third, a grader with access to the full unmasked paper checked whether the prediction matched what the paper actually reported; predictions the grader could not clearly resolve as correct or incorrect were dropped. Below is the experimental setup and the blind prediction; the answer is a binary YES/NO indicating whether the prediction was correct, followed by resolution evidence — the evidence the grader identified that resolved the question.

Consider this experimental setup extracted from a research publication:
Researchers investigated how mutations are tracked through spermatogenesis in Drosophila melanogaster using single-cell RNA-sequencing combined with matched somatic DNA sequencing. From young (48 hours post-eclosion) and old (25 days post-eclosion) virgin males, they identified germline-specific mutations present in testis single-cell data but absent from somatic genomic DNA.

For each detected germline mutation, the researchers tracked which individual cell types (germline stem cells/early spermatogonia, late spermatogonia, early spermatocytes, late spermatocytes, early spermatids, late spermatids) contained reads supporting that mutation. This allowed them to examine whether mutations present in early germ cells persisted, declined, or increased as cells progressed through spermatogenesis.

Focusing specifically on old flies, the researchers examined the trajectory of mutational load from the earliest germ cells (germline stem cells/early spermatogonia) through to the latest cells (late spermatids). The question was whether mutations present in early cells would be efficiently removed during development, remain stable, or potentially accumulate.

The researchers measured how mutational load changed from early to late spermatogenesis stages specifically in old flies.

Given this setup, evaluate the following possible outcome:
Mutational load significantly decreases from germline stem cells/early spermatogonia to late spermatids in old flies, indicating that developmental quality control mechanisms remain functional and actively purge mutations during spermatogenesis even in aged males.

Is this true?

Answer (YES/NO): NO